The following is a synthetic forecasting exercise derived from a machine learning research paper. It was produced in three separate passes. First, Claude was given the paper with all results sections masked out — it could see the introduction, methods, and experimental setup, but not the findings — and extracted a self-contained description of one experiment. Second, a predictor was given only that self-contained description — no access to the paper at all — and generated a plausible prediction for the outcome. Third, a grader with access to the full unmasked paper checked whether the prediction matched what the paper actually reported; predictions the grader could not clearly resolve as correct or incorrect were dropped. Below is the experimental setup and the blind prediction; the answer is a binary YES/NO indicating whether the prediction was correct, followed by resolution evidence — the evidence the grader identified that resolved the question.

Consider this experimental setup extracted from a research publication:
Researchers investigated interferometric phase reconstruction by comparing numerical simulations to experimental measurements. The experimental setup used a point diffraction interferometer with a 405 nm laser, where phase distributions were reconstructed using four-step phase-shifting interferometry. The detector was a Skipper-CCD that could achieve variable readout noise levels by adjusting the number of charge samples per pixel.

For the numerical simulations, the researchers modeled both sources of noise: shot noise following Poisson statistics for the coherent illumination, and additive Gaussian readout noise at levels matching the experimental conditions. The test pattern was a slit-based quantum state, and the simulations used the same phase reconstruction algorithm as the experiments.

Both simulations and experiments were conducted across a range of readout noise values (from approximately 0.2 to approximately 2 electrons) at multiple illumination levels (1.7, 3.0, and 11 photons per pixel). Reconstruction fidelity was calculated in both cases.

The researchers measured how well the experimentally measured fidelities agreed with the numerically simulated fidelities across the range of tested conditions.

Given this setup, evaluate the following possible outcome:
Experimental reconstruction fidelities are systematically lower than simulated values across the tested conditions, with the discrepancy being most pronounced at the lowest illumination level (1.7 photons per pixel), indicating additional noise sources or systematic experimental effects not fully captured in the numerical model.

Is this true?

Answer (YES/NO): NO